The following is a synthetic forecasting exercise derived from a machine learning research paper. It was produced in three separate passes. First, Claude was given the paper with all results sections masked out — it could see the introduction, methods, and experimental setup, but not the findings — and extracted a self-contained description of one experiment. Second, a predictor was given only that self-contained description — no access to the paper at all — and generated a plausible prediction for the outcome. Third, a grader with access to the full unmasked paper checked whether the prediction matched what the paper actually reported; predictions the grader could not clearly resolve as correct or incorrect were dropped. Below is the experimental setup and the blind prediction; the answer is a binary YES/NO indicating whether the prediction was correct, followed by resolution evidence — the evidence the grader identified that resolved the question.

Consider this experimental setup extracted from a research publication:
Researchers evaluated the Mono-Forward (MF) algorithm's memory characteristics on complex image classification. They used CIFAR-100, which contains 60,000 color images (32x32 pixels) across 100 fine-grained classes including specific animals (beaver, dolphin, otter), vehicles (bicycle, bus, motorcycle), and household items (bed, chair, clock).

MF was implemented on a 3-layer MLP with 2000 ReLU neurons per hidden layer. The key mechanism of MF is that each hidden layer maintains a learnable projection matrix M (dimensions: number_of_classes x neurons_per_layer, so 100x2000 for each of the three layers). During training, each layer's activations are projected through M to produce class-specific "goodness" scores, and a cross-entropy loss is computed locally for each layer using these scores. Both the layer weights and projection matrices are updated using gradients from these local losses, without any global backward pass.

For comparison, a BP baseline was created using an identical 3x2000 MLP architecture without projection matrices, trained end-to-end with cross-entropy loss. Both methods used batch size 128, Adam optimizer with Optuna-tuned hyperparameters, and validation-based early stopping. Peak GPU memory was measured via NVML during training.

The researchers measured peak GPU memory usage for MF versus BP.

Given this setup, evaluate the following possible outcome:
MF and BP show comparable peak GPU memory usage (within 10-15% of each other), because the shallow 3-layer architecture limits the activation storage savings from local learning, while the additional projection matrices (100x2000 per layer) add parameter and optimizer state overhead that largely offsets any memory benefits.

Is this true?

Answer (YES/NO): YES